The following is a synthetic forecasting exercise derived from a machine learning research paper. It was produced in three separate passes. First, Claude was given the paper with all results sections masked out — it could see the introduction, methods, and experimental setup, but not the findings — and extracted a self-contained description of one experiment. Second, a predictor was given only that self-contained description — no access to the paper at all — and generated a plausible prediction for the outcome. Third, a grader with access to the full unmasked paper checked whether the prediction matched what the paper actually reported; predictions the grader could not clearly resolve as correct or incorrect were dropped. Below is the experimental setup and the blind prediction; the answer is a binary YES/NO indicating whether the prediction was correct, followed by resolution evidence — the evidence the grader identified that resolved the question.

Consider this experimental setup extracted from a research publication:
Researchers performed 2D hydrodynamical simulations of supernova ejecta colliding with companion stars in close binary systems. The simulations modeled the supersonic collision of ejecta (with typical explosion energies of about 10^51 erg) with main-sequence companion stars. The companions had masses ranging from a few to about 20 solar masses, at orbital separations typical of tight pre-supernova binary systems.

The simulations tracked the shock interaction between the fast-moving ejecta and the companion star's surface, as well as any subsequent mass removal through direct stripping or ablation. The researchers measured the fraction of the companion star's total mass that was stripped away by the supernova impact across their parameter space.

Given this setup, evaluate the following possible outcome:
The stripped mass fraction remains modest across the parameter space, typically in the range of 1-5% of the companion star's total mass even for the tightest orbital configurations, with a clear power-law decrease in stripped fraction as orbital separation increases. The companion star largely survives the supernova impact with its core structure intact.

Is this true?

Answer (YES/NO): NO